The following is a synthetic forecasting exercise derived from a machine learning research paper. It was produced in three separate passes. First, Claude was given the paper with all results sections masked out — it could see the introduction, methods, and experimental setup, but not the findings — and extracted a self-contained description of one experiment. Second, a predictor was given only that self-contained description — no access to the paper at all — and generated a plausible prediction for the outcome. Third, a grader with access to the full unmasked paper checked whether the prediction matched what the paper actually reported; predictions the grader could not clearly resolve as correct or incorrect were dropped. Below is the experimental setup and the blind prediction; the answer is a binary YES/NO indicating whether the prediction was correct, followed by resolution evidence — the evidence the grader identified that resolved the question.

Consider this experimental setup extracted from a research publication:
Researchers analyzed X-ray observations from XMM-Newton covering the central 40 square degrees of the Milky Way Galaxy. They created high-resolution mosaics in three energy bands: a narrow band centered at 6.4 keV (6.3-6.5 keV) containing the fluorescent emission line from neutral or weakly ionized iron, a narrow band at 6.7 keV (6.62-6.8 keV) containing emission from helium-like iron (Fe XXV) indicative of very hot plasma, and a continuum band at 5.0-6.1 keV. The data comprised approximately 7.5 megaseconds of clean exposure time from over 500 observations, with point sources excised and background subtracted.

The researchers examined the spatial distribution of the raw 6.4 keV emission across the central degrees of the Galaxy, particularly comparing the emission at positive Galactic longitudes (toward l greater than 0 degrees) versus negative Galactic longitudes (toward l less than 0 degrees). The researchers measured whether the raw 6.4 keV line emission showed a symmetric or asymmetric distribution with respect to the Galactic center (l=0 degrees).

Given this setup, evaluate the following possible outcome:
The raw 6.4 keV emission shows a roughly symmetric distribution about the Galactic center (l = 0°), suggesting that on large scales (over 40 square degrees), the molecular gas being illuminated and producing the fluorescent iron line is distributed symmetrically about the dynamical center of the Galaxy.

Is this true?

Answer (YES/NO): NO